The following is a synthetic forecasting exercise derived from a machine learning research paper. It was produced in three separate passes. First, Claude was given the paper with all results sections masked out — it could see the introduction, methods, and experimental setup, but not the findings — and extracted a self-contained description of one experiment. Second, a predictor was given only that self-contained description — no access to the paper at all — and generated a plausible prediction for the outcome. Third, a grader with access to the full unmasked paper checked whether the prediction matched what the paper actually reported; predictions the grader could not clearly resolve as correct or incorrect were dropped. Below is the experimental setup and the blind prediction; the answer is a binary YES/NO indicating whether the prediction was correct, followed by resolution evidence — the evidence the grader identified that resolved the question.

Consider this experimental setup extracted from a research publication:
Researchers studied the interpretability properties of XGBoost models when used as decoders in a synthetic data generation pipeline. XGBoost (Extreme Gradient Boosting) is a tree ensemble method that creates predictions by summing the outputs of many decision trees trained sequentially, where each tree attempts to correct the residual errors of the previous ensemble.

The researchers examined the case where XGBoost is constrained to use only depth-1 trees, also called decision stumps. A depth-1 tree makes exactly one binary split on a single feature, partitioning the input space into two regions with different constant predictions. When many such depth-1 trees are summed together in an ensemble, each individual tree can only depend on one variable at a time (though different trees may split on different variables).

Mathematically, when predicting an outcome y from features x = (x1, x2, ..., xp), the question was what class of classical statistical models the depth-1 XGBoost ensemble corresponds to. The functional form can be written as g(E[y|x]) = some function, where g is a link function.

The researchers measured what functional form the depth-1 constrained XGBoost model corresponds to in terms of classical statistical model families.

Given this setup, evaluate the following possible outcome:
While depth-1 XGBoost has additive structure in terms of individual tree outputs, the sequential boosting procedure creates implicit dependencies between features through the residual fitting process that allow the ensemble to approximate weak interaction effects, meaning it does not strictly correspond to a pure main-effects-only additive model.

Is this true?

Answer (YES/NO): NO